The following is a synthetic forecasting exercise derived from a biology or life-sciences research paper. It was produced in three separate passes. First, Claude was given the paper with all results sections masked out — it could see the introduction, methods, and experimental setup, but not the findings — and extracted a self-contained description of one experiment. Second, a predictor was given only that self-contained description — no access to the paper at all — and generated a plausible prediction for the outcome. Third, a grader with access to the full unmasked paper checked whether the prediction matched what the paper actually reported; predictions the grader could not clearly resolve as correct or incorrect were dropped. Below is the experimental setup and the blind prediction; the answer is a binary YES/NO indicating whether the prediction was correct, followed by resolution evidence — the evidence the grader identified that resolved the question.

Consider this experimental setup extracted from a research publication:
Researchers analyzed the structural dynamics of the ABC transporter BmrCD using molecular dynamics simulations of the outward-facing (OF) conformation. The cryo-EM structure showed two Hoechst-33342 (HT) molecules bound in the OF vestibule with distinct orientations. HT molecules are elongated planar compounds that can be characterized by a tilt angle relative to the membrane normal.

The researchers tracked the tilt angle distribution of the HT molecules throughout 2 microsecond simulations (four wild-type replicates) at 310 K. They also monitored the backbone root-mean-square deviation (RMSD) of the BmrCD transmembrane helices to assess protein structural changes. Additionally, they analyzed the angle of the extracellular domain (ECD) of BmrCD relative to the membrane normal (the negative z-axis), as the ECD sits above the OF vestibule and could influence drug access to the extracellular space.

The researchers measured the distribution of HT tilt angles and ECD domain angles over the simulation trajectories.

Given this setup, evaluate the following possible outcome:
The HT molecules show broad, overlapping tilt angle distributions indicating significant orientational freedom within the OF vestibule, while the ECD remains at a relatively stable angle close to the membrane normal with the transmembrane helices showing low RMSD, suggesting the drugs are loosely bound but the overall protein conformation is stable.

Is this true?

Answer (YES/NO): NO